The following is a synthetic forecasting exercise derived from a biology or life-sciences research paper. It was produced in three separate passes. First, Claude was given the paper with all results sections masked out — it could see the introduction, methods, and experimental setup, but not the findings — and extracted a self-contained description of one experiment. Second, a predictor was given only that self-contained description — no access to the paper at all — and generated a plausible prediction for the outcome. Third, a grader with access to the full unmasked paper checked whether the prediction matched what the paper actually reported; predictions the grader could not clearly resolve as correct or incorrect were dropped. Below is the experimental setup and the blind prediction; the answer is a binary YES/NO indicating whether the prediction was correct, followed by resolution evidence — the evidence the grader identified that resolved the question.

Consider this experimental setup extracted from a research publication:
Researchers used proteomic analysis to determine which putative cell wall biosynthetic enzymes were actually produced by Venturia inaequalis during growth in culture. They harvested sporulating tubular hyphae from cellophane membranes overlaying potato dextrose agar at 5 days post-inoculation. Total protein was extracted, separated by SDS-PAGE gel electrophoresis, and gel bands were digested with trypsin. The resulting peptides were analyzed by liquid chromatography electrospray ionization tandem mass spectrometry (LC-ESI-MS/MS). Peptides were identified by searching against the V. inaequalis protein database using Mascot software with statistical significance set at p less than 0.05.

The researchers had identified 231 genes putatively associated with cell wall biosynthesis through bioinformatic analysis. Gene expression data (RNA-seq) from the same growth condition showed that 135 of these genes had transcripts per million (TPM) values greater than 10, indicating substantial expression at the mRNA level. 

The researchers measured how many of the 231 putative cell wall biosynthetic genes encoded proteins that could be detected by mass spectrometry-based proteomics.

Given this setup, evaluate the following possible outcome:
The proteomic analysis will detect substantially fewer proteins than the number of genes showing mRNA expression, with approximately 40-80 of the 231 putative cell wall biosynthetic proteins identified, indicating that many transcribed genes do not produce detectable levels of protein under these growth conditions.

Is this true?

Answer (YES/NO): NO